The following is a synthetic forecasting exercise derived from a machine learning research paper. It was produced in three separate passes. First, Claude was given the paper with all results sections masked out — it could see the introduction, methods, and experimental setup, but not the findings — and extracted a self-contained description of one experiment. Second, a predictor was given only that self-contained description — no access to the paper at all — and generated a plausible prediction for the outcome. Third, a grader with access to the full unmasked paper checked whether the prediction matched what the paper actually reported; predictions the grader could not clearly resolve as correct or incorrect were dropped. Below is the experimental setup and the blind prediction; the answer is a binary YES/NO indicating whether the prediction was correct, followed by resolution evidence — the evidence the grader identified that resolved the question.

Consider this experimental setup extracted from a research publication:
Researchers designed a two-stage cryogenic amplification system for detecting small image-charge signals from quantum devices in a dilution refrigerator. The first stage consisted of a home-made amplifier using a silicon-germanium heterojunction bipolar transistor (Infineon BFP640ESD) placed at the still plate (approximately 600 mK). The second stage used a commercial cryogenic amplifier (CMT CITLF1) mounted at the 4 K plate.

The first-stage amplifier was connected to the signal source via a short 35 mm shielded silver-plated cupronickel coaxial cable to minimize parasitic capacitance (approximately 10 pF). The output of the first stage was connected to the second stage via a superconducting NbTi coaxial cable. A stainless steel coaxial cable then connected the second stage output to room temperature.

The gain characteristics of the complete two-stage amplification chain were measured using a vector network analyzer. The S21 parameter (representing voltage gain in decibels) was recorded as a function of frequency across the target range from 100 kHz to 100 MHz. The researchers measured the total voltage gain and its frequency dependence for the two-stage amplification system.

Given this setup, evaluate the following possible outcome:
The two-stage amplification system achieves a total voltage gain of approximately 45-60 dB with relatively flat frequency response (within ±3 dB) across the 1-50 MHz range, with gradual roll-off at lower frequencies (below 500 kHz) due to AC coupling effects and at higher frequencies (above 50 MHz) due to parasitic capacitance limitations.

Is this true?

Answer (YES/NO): NO